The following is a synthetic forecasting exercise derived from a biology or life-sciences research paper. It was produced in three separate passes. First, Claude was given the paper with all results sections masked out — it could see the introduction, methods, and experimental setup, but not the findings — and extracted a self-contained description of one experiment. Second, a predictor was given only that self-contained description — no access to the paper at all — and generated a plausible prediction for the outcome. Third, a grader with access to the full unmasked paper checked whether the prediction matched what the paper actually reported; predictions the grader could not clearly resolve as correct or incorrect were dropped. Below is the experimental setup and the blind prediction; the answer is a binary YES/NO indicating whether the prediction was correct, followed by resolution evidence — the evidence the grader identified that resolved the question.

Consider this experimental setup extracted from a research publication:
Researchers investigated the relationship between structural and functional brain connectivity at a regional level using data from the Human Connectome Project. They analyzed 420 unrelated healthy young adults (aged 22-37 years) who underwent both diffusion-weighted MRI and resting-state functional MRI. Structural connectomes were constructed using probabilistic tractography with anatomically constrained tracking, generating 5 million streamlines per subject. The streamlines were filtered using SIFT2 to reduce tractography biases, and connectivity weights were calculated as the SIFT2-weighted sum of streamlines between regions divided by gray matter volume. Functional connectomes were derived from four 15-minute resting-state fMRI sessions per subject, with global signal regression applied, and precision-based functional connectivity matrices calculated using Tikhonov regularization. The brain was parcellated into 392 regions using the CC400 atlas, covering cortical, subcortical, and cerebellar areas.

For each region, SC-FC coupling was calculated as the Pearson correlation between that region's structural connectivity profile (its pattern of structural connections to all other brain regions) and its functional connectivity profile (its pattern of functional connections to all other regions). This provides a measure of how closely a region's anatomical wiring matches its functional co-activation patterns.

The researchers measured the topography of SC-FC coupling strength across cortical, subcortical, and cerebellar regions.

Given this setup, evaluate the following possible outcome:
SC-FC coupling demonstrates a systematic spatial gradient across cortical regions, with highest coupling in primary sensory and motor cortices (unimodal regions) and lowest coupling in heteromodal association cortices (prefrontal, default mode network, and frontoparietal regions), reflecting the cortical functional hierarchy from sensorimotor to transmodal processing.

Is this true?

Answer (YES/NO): NO